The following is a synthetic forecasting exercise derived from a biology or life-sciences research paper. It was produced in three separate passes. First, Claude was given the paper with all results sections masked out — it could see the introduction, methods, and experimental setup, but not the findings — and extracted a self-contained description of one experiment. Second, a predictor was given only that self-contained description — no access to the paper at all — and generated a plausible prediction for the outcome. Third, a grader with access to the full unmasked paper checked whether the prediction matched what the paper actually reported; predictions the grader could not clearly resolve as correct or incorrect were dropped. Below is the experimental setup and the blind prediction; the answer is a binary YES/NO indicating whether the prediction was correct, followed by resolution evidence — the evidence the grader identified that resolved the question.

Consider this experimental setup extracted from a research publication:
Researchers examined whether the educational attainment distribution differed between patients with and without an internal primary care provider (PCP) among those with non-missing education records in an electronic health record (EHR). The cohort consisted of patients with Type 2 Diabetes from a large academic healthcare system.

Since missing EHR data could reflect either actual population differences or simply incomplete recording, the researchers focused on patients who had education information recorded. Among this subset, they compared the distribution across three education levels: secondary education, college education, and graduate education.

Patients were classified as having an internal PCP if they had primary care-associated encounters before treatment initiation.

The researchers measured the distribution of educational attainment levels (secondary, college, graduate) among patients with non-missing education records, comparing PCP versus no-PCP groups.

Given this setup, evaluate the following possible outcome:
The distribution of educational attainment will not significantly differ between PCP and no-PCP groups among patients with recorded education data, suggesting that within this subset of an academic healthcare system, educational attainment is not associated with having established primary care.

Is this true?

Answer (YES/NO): YES